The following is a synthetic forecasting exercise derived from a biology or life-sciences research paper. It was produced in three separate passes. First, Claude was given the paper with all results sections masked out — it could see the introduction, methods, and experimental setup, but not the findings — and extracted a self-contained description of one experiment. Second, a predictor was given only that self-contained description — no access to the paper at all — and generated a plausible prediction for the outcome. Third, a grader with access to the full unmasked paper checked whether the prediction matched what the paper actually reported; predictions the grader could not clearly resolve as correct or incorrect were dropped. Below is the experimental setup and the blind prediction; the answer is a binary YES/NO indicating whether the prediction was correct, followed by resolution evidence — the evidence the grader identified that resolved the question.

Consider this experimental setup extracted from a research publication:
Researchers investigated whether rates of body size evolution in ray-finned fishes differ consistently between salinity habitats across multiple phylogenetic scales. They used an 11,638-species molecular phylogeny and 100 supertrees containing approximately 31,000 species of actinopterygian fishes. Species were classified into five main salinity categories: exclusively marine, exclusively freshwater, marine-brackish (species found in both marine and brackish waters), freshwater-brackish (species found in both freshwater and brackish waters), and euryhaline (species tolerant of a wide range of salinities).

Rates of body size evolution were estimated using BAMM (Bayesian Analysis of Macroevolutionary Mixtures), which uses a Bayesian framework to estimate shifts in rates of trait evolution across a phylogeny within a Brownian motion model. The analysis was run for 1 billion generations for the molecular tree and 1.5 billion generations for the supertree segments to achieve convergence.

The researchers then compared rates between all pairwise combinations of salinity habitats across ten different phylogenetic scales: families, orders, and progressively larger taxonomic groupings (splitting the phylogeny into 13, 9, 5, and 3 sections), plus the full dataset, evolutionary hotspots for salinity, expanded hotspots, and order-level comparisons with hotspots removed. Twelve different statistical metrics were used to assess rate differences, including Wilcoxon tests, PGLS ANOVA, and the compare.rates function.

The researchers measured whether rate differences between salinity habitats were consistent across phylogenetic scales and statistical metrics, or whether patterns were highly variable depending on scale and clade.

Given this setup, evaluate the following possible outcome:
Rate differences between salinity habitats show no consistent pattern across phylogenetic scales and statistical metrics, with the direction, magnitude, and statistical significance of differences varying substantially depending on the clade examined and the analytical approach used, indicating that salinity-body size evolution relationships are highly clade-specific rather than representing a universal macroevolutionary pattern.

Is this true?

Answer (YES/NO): YES